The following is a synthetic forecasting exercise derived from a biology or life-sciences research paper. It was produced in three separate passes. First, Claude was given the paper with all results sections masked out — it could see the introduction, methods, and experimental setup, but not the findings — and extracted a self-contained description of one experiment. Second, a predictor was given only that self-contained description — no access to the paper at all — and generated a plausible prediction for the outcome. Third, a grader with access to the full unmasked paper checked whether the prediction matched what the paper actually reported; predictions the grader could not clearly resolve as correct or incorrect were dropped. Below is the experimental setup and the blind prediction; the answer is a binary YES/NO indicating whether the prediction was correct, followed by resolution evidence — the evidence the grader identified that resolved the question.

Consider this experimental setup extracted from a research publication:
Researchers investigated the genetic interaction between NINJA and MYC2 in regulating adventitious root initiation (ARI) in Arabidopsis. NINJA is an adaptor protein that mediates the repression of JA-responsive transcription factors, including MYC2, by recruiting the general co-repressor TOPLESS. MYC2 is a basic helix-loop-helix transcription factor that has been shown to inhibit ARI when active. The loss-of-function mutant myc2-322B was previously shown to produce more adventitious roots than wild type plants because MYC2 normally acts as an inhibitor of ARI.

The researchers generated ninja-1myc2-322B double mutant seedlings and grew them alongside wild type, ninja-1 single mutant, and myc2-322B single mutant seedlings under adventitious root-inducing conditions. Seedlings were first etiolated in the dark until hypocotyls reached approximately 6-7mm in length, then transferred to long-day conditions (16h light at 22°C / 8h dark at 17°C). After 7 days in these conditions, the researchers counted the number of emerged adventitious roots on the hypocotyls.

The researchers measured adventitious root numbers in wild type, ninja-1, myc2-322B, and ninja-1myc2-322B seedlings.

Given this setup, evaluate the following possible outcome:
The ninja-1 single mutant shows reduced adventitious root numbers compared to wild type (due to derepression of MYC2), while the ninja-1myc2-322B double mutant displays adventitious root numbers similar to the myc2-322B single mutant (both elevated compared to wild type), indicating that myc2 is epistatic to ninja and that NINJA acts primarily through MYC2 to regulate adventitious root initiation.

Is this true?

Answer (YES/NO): NO